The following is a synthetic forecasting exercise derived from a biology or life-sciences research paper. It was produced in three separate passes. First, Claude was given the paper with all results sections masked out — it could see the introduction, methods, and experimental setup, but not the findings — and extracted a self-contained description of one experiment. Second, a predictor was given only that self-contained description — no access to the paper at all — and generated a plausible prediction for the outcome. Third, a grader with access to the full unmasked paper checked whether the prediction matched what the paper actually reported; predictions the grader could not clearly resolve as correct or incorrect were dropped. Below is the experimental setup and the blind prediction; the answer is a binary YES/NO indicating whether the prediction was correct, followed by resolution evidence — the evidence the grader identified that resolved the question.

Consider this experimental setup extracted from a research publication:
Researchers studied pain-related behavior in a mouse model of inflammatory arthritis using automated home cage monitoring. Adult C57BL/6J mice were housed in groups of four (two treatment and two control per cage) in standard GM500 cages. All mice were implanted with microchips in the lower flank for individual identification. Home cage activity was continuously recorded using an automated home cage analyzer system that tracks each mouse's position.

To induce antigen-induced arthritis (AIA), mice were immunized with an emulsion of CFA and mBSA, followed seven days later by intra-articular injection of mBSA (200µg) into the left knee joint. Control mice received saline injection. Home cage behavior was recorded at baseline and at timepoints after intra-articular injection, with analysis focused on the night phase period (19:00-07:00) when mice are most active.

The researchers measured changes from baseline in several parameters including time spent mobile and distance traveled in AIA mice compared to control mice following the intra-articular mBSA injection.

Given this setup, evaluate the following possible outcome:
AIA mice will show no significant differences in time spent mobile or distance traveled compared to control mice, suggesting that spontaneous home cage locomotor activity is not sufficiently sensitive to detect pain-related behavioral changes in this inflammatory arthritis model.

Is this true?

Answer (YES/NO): NO